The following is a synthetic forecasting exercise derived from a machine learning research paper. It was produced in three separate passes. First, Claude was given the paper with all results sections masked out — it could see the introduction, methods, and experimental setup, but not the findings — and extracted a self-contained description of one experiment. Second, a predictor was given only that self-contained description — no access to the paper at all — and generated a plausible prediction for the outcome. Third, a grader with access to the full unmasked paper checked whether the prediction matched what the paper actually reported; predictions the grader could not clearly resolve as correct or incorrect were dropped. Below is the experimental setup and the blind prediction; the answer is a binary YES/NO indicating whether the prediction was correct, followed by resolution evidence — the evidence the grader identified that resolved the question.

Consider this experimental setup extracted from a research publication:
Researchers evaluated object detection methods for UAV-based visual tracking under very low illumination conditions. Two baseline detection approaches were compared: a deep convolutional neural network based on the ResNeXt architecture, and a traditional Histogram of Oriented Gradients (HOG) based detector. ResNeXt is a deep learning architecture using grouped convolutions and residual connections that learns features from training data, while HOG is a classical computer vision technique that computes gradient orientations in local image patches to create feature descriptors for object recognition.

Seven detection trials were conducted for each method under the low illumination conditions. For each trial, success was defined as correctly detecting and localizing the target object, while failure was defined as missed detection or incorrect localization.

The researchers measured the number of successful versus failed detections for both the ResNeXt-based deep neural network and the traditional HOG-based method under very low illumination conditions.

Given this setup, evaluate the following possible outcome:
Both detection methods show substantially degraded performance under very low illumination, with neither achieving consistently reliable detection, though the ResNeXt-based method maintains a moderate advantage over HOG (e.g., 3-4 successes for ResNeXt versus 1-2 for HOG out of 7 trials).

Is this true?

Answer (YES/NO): YES